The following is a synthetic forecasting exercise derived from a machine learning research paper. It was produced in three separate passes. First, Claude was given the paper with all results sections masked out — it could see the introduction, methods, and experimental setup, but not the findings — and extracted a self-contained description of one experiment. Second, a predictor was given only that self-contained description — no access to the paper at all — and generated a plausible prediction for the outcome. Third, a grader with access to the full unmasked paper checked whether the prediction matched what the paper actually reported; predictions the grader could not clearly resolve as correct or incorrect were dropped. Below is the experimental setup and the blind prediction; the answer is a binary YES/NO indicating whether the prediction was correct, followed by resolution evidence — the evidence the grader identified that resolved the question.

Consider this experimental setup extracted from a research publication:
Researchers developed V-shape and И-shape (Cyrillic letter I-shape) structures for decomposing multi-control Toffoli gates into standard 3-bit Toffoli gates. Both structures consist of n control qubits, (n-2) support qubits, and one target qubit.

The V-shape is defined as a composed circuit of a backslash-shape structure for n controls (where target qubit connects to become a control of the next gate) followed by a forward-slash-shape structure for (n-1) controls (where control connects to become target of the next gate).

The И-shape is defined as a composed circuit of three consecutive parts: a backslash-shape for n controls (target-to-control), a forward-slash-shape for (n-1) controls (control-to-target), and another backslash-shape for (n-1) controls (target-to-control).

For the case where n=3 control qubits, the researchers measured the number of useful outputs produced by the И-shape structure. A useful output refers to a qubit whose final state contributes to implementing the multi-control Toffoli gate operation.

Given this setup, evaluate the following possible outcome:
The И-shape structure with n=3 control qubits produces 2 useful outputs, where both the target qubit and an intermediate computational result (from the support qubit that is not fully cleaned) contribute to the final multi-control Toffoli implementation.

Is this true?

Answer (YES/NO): NO